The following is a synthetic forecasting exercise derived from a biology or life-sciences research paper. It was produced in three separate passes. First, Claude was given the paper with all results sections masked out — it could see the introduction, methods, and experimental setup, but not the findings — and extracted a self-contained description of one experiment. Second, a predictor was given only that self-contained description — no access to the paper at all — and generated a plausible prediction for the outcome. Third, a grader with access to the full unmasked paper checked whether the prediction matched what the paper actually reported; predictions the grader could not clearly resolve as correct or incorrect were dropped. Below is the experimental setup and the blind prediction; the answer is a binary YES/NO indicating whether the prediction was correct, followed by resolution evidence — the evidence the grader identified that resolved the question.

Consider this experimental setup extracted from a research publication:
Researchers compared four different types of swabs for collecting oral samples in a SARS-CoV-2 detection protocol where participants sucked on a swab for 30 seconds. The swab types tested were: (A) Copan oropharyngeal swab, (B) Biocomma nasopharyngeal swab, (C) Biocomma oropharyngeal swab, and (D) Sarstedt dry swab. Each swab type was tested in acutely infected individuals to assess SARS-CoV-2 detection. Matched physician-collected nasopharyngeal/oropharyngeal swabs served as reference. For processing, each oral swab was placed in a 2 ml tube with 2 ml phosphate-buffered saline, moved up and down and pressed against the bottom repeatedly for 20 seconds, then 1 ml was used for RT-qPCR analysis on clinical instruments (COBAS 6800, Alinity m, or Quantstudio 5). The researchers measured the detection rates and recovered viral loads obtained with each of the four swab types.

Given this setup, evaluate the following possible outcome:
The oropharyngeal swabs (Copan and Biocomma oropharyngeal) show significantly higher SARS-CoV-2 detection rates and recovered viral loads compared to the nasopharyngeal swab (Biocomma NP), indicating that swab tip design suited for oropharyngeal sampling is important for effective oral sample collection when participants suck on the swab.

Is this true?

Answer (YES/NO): NO